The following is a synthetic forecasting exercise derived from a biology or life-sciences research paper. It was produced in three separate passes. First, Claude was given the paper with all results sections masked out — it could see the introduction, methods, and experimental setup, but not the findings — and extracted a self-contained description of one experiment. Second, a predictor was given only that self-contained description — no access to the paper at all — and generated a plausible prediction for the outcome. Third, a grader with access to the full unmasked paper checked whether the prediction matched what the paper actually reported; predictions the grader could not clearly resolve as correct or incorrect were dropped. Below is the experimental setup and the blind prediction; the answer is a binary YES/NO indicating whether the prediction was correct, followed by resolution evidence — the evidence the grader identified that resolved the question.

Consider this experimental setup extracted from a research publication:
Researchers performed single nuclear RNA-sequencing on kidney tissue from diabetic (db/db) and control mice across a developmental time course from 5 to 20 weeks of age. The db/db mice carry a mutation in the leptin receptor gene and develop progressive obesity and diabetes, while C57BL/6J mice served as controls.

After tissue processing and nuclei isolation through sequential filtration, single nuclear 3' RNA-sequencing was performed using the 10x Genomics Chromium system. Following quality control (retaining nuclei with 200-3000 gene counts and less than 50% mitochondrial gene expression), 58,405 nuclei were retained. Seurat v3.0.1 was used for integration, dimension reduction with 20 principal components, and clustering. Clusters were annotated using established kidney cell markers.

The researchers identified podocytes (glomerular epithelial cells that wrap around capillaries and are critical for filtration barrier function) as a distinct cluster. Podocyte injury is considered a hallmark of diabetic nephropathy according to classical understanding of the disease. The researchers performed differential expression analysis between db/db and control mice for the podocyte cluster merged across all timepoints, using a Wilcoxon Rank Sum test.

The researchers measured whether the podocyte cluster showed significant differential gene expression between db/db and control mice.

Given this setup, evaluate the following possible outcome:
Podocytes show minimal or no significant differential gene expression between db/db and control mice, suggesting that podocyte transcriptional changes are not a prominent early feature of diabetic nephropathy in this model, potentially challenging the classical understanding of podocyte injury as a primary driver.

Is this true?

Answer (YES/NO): NO